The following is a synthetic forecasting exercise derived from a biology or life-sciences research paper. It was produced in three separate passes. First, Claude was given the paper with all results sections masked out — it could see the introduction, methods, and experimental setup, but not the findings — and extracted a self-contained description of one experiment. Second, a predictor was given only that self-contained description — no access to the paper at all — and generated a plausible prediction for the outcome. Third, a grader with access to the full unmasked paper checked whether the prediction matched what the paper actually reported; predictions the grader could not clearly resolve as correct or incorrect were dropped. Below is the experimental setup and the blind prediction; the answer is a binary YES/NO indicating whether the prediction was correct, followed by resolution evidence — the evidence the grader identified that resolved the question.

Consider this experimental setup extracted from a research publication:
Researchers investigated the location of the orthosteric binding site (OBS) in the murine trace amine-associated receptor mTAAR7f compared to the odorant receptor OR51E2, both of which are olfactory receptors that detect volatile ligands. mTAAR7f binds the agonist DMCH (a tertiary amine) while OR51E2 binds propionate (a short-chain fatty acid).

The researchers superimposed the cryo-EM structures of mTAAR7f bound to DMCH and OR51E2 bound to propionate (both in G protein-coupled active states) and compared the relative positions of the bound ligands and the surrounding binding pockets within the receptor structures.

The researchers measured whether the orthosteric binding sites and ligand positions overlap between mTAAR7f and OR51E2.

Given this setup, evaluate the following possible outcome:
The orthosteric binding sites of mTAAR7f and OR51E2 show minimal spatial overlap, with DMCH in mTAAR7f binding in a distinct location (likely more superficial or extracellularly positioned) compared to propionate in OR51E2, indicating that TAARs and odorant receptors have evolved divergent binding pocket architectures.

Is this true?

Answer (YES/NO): YES